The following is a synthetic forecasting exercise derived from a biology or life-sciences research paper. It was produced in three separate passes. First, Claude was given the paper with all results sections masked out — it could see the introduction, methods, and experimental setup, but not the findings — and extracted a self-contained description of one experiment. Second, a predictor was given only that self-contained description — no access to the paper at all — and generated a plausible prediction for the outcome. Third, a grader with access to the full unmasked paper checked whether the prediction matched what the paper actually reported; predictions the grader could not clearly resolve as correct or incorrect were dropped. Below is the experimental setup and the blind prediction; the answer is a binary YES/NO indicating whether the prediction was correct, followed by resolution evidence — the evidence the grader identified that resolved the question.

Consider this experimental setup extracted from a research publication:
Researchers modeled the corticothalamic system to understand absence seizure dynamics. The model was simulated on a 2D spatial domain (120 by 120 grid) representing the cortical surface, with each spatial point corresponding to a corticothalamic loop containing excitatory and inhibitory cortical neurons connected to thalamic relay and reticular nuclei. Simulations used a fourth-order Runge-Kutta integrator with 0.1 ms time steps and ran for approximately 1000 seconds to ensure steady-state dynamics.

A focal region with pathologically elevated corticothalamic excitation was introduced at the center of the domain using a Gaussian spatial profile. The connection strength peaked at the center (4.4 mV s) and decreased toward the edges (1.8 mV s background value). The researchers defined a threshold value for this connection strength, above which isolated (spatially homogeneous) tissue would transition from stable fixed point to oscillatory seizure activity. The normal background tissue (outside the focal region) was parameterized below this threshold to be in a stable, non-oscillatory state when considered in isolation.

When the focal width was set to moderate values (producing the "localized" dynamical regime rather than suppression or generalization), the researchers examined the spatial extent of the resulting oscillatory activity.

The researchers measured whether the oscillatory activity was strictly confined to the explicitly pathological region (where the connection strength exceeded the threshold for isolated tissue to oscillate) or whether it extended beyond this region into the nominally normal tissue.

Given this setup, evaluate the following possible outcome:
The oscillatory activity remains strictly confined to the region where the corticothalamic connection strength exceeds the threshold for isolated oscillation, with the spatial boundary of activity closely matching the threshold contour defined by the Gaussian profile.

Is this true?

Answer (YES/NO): NO